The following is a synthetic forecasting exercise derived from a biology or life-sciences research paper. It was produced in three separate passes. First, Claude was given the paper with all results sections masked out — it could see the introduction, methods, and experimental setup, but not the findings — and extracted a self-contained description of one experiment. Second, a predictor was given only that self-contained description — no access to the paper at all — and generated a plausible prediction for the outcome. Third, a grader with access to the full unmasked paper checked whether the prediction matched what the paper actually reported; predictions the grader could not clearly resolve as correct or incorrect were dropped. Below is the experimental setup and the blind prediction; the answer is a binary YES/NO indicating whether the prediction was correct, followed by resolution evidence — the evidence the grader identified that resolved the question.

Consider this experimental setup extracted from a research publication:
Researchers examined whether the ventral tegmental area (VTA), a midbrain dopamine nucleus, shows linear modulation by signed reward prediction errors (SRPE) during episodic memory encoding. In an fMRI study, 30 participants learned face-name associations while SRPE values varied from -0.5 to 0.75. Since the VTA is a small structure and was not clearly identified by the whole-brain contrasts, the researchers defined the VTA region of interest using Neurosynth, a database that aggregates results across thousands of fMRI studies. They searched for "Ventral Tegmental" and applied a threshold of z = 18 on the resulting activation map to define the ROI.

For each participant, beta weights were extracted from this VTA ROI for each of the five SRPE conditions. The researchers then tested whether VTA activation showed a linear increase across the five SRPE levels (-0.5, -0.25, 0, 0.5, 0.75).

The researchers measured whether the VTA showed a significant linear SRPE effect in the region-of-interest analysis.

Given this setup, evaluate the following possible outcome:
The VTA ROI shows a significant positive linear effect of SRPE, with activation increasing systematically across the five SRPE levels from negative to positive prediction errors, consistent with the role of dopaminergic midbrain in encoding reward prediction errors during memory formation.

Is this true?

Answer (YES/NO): NO